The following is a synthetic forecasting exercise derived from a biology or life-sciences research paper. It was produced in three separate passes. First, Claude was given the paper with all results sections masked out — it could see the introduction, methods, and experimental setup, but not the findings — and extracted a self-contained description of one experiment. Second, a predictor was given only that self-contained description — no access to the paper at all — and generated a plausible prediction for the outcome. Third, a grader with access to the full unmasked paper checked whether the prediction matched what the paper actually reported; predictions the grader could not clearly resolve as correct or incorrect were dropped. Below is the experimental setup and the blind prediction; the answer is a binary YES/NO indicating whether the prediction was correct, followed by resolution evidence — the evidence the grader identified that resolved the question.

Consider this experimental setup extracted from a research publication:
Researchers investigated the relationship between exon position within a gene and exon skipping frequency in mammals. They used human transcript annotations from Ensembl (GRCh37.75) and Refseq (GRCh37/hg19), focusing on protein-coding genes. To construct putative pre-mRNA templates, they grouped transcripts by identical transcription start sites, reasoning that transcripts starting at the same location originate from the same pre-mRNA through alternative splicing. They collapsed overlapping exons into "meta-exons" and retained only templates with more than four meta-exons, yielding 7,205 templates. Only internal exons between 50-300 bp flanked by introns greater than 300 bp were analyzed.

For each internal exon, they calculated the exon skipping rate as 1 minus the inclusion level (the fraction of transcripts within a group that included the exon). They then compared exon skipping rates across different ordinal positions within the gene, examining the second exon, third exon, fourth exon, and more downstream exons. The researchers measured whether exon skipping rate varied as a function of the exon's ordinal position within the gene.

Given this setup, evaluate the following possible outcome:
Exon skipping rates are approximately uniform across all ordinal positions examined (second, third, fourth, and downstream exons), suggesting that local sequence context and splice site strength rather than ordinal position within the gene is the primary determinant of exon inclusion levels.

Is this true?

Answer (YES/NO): NO